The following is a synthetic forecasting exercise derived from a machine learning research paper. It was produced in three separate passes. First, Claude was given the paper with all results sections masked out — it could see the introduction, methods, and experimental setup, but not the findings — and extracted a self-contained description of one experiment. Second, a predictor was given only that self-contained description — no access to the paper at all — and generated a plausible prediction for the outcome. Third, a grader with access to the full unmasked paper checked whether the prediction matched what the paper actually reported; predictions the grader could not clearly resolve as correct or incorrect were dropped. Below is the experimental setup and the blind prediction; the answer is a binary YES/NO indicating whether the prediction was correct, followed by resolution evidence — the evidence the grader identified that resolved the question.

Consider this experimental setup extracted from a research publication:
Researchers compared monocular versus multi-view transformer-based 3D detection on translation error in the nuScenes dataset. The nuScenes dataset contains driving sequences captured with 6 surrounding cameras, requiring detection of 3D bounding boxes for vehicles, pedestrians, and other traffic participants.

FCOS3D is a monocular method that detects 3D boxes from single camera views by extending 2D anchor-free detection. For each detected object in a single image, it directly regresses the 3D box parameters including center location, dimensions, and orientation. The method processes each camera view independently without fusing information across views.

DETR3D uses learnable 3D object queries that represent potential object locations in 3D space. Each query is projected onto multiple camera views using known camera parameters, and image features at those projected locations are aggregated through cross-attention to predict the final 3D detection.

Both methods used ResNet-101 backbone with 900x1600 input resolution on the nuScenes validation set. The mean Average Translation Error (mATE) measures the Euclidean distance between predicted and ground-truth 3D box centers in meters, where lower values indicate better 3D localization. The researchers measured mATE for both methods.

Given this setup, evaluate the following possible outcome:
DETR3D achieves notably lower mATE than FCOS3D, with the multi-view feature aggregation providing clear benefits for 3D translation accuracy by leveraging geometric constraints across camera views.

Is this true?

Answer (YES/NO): YES